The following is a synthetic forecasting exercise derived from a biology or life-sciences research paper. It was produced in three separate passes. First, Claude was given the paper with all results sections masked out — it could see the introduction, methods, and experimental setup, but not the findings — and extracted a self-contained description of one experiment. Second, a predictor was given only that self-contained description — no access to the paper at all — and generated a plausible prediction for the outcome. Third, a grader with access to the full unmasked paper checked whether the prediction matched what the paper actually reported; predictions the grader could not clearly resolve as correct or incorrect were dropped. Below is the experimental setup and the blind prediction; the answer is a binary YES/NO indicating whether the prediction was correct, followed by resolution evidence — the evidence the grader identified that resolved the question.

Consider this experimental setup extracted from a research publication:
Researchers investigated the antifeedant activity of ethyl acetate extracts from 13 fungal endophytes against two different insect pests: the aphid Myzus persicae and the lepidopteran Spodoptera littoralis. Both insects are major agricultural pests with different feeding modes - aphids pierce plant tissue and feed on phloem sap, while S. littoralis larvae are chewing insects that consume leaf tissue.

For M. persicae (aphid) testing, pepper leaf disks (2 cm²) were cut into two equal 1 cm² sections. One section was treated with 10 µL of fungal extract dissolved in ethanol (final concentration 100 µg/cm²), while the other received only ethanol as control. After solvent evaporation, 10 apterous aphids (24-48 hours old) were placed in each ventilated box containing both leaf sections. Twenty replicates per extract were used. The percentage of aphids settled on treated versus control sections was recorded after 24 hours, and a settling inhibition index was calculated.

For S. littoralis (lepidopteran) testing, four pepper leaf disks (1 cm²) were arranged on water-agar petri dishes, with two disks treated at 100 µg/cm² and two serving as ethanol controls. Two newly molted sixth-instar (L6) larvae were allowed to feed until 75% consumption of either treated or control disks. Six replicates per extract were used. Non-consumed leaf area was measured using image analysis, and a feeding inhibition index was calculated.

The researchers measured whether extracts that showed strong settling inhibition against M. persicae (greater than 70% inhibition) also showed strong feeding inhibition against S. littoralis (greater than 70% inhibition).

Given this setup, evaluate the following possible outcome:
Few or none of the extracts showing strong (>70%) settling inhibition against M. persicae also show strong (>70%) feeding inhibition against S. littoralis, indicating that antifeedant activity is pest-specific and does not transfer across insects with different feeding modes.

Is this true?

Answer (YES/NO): NO